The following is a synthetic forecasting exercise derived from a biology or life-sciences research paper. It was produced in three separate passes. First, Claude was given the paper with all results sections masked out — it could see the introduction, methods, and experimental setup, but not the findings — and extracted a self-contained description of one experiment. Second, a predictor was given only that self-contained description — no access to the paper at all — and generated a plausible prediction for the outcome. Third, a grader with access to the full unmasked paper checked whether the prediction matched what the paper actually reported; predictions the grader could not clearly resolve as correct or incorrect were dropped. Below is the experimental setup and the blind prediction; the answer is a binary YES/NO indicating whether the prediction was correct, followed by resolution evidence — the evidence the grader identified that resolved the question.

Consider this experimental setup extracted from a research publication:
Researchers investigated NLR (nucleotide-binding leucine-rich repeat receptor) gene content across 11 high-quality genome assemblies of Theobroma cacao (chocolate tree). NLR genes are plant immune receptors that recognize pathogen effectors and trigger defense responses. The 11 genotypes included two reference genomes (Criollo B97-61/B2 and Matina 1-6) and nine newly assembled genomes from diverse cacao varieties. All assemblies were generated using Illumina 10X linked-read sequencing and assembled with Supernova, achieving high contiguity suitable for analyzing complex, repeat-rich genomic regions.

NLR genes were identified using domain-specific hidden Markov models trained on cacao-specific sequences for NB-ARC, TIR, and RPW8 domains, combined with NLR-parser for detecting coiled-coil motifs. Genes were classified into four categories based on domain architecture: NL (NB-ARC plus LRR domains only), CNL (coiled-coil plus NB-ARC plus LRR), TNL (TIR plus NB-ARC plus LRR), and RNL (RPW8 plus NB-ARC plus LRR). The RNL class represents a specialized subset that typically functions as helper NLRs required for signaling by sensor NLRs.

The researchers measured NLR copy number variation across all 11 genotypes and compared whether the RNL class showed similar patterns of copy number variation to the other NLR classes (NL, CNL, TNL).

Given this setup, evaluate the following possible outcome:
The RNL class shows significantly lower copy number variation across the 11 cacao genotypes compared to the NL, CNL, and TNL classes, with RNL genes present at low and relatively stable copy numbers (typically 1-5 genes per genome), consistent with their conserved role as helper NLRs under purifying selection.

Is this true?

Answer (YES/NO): YES